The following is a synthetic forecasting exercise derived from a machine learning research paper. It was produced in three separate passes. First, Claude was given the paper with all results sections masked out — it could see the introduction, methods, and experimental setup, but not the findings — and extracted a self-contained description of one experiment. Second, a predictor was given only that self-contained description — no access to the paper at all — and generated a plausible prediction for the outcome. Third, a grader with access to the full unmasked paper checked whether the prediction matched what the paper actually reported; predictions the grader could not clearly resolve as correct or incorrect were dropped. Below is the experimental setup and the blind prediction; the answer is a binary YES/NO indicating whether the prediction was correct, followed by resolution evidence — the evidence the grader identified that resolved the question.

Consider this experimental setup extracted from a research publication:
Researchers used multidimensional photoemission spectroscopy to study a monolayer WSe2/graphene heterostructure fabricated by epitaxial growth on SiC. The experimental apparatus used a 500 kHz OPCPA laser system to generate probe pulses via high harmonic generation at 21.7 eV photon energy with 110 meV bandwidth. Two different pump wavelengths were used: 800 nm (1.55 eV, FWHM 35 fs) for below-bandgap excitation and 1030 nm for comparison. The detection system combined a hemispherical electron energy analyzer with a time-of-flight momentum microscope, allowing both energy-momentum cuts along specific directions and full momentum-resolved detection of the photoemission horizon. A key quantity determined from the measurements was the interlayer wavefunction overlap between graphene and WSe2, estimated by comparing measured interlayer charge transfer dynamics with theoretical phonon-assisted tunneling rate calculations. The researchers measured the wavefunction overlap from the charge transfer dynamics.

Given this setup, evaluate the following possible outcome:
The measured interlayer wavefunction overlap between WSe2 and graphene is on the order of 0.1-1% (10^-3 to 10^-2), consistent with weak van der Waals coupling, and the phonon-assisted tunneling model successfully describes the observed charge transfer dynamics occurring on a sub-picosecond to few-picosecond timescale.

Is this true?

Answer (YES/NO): NO